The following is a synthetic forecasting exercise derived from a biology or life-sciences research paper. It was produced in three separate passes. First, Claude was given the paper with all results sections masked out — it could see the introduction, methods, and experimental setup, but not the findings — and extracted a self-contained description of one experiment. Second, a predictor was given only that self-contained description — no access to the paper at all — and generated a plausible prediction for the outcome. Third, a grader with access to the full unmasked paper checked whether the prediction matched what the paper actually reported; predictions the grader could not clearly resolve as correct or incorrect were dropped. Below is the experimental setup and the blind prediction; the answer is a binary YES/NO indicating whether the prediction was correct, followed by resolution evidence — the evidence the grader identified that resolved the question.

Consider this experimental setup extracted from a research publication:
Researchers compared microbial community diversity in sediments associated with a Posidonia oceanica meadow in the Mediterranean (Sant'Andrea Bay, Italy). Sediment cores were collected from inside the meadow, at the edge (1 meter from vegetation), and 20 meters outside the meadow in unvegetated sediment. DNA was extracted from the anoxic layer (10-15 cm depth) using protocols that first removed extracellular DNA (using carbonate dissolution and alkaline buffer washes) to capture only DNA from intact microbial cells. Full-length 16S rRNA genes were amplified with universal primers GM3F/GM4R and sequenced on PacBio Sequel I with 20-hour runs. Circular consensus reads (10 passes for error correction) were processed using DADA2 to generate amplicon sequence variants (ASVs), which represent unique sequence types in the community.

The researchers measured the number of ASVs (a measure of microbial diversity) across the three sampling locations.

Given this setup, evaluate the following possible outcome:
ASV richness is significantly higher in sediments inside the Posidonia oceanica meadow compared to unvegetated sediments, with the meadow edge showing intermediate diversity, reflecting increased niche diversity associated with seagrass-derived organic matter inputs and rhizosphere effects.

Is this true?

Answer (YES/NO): NO